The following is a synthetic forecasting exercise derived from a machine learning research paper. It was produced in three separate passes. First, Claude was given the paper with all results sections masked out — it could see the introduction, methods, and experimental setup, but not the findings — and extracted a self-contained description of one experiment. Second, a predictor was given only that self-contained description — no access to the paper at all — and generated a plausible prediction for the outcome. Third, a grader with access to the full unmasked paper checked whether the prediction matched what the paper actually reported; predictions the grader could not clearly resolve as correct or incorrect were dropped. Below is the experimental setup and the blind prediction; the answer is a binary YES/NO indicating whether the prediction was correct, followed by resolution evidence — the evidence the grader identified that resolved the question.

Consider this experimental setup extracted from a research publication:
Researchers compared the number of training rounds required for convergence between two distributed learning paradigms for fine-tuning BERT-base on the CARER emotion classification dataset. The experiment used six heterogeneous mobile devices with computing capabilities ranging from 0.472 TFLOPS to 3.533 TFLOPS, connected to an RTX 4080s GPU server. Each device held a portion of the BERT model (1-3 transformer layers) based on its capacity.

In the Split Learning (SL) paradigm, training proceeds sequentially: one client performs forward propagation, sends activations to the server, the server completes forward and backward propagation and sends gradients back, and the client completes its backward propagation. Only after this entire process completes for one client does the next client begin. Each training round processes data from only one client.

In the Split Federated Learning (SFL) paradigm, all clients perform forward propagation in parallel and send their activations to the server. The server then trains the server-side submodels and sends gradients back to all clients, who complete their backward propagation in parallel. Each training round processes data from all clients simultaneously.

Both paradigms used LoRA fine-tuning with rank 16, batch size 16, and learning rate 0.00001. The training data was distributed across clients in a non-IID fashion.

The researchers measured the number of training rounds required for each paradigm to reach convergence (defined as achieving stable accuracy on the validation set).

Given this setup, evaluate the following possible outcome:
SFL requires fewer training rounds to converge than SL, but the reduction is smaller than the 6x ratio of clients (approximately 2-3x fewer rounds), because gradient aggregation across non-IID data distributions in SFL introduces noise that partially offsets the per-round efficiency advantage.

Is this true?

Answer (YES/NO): NO